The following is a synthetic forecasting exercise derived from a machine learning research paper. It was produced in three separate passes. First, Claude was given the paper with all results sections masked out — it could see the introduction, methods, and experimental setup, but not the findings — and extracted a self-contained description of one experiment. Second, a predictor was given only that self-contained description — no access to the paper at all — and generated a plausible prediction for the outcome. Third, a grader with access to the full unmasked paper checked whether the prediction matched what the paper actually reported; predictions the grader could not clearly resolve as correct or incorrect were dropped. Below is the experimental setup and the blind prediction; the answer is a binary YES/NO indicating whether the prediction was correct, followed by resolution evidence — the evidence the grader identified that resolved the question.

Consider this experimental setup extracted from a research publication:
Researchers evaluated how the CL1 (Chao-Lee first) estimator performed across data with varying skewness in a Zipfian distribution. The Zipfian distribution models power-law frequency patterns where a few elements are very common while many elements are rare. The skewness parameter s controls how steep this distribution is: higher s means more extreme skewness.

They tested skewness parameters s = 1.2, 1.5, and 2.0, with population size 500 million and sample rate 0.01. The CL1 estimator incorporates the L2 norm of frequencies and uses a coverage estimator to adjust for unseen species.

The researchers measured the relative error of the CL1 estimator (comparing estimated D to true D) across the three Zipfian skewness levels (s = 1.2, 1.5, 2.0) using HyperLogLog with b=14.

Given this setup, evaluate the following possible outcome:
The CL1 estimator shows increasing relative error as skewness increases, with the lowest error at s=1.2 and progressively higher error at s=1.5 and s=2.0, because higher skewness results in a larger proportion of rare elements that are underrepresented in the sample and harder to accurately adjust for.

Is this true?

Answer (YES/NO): NO